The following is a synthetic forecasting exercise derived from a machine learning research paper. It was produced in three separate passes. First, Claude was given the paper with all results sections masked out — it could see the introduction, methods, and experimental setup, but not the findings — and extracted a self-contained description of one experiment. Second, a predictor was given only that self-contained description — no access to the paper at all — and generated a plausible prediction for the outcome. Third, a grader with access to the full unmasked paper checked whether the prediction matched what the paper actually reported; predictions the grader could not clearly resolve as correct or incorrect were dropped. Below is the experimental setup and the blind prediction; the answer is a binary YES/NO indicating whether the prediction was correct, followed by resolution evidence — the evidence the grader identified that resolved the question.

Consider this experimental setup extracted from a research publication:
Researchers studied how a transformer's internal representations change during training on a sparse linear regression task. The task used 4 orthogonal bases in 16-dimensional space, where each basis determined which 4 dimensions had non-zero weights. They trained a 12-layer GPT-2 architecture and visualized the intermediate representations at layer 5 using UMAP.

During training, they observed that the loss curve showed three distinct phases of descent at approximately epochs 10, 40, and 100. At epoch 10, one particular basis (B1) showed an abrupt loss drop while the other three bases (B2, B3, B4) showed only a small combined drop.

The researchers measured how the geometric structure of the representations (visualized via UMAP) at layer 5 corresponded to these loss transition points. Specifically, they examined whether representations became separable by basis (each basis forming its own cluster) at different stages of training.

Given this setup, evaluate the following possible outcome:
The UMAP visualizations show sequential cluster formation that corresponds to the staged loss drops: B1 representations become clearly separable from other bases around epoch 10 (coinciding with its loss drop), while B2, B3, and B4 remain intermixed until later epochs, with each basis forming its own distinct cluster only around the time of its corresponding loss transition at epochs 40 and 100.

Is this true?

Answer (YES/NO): NO